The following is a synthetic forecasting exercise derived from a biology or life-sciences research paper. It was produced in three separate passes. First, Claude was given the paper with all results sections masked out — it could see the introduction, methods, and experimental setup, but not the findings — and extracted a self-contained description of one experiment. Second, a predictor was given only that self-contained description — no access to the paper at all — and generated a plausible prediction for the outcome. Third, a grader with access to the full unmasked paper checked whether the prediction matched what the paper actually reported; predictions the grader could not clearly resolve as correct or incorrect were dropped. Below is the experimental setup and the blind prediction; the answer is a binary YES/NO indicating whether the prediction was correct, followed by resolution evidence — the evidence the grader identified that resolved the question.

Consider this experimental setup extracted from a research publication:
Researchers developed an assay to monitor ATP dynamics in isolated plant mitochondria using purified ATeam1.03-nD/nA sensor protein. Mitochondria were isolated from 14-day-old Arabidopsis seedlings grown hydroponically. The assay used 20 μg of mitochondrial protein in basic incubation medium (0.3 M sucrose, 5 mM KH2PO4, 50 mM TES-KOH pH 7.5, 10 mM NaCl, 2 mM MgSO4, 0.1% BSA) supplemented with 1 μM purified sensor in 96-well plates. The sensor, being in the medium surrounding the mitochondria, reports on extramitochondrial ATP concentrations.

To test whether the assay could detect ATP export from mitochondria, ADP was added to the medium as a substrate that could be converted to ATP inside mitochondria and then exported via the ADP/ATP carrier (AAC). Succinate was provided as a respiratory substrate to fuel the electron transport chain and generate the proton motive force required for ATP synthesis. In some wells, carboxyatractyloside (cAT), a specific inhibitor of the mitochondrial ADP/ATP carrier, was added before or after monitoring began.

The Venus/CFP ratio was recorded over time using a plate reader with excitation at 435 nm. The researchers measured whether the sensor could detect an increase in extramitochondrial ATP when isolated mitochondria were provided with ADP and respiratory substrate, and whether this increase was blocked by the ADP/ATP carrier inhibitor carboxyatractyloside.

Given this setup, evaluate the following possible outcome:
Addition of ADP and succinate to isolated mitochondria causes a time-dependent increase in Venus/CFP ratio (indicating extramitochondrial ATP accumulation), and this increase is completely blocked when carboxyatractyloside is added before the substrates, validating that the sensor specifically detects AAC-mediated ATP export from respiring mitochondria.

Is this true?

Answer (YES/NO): NO